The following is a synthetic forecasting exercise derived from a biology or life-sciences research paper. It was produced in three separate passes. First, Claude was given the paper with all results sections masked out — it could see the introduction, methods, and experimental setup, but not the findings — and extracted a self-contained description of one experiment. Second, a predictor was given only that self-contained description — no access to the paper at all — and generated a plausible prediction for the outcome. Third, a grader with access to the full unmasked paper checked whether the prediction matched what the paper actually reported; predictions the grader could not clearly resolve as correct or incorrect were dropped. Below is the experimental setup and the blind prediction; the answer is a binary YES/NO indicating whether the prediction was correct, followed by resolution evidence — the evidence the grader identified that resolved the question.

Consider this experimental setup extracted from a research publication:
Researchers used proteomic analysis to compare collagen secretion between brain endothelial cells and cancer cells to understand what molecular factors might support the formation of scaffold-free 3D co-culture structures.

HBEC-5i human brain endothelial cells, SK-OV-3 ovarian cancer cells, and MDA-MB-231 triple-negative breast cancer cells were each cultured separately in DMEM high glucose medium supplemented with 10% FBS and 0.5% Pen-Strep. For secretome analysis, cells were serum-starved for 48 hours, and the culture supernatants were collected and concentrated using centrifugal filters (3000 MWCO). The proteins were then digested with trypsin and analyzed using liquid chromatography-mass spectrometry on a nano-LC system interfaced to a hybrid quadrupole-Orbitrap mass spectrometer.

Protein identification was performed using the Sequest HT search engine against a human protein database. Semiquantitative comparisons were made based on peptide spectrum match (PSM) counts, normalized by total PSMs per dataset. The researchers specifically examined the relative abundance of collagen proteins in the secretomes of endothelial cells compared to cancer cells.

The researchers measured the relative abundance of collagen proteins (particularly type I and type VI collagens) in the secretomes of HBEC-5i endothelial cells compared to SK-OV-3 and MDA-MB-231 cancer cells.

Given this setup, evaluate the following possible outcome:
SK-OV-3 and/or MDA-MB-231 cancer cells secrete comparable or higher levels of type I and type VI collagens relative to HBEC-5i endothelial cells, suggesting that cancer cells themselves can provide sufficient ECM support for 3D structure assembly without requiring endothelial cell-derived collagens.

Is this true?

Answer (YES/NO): NO